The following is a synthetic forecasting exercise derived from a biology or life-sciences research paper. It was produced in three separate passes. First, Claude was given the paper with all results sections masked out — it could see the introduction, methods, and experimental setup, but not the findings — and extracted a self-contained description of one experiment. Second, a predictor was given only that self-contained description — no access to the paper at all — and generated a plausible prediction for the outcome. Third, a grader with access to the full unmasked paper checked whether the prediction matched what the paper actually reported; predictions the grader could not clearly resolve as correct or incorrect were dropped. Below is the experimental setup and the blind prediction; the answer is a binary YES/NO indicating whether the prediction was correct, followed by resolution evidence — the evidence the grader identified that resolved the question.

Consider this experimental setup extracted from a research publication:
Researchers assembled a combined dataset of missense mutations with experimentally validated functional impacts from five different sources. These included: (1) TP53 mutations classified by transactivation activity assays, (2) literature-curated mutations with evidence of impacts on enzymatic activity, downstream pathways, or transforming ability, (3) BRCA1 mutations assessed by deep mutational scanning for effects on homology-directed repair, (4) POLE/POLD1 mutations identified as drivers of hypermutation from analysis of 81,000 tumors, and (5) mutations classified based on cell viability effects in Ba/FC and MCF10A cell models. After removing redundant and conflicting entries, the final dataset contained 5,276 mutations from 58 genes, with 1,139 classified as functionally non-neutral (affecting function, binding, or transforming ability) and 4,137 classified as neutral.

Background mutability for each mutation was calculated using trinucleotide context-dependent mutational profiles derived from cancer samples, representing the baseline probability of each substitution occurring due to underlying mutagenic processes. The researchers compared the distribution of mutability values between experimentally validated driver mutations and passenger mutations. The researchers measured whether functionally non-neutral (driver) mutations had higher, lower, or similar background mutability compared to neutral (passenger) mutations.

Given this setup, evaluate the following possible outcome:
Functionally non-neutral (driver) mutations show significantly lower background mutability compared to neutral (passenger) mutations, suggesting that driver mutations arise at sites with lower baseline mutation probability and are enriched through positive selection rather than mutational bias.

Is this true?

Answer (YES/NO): YES